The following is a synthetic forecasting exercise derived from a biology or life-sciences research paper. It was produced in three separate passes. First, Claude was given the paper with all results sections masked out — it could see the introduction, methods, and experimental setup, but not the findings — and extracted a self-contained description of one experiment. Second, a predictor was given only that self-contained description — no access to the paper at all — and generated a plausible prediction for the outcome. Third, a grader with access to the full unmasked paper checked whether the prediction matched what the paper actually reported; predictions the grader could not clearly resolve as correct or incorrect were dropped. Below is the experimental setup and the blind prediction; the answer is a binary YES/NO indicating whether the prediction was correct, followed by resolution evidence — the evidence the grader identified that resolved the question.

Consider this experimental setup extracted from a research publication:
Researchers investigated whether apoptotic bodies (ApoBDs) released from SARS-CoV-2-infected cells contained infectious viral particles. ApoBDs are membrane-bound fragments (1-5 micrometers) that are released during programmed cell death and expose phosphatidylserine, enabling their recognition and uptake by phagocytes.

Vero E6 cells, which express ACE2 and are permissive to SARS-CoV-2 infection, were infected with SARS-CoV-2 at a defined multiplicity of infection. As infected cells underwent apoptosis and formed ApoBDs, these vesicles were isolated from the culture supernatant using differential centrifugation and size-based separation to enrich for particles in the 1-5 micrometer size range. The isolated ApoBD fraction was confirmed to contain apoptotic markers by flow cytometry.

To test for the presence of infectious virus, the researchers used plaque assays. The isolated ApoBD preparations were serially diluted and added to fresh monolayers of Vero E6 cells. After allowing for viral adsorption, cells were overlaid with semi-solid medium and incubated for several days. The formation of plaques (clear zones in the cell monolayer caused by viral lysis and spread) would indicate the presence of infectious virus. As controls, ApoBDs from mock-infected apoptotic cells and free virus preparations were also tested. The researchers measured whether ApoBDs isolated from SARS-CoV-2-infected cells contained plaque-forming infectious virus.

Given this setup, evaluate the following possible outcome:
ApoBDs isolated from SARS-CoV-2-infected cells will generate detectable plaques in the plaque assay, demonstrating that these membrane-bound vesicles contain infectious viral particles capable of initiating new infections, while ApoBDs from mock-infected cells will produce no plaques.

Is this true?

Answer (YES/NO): YES